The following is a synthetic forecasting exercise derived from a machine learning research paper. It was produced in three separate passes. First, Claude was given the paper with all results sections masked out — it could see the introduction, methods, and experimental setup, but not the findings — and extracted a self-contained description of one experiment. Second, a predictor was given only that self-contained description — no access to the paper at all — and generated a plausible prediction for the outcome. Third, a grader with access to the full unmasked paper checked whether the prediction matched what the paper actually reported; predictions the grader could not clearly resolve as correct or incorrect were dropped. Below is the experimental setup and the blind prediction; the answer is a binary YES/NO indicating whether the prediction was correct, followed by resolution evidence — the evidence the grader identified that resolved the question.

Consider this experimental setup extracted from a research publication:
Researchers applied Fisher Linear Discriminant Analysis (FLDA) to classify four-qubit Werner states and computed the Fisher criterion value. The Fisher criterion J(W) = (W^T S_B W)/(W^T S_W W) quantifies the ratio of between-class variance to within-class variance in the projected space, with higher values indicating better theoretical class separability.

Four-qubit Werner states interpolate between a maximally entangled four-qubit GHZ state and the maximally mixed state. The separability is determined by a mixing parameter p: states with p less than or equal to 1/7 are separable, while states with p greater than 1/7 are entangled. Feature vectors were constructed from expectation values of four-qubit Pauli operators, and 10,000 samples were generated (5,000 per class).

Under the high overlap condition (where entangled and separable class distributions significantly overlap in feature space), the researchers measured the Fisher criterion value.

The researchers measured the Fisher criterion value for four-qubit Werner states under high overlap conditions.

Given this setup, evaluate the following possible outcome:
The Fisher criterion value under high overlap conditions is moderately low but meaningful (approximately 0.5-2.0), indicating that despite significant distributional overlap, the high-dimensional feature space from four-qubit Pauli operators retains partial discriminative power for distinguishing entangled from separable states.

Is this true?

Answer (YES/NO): NO